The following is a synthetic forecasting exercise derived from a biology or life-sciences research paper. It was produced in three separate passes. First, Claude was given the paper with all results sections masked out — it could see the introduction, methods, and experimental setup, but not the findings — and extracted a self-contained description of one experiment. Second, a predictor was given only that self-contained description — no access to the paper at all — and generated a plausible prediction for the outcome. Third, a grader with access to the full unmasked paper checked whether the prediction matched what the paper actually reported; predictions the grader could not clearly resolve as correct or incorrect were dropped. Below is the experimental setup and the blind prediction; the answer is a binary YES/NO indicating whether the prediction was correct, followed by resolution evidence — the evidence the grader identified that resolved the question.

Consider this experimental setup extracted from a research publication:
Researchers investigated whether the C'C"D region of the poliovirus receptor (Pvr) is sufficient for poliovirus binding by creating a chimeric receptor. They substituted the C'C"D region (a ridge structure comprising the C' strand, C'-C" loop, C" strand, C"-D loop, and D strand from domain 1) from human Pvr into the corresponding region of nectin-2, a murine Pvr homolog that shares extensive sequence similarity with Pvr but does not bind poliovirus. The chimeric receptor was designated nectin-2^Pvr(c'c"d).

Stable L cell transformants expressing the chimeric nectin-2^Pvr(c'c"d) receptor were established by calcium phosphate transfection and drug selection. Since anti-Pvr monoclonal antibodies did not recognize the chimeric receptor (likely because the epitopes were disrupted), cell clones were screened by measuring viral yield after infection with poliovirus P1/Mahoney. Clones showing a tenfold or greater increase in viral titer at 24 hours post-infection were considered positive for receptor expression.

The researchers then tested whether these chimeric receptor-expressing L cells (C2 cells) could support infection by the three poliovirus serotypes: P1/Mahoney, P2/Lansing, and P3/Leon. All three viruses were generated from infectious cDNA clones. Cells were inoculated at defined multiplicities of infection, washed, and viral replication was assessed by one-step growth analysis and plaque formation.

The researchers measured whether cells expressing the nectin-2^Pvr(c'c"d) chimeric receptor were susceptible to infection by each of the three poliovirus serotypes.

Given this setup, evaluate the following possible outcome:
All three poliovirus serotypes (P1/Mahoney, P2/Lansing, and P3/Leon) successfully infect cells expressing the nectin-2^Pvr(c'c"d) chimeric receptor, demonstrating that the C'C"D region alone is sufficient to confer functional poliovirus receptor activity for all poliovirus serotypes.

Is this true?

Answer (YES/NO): NO